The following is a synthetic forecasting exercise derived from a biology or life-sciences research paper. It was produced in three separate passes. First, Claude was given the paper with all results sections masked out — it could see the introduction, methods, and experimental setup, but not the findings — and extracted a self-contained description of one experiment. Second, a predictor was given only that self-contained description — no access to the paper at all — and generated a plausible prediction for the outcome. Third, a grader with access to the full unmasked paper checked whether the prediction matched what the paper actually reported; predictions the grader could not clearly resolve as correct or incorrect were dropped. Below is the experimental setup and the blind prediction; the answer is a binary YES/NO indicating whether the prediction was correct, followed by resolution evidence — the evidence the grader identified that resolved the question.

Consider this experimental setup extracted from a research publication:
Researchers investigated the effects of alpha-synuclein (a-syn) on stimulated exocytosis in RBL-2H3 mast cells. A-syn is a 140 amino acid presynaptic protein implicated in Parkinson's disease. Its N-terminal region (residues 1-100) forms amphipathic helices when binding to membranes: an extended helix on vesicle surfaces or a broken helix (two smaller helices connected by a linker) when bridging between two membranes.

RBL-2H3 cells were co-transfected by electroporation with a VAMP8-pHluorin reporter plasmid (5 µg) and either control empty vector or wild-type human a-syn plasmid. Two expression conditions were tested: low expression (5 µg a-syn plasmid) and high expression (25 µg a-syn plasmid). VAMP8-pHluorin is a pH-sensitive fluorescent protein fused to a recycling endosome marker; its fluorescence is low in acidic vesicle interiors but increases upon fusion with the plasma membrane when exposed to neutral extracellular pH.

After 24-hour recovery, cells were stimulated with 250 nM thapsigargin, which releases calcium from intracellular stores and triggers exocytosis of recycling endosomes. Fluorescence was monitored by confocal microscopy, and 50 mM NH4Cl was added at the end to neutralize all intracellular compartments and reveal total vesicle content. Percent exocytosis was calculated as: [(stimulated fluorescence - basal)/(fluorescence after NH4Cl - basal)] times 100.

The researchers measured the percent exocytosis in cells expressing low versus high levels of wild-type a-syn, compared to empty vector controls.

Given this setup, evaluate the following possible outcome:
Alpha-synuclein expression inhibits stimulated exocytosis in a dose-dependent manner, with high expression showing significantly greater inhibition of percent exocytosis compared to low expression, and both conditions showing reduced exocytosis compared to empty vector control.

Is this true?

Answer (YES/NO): NO